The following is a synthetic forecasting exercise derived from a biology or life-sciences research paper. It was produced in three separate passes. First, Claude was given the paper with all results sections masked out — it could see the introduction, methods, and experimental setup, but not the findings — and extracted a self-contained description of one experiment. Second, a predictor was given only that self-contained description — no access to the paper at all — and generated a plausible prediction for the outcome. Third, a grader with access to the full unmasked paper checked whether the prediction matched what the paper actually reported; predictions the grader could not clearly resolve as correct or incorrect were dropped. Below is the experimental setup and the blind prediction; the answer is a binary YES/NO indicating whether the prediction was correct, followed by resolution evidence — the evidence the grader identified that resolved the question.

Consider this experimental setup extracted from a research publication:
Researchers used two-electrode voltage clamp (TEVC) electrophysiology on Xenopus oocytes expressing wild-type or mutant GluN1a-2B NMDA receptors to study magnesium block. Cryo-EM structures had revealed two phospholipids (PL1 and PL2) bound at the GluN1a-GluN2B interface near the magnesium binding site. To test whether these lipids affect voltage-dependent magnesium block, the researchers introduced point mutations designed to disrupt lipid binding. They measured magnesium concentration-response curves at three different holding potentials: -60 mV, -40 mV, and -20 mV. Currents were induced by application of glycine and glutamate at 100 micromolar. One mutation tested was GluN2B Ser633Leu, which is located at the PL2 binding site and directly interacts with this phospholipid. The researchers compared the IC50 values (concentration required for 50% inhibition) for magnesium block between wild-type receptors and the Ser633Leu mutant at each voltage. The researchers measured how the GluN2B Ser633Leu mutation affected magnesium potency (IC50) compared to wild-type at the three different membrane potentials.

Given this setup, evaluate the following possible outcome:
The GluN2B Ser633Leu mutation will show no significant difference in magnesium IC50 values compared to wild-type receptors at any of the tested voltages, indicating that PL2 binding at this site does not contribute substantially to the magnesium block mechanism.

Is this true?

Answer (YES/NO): NO